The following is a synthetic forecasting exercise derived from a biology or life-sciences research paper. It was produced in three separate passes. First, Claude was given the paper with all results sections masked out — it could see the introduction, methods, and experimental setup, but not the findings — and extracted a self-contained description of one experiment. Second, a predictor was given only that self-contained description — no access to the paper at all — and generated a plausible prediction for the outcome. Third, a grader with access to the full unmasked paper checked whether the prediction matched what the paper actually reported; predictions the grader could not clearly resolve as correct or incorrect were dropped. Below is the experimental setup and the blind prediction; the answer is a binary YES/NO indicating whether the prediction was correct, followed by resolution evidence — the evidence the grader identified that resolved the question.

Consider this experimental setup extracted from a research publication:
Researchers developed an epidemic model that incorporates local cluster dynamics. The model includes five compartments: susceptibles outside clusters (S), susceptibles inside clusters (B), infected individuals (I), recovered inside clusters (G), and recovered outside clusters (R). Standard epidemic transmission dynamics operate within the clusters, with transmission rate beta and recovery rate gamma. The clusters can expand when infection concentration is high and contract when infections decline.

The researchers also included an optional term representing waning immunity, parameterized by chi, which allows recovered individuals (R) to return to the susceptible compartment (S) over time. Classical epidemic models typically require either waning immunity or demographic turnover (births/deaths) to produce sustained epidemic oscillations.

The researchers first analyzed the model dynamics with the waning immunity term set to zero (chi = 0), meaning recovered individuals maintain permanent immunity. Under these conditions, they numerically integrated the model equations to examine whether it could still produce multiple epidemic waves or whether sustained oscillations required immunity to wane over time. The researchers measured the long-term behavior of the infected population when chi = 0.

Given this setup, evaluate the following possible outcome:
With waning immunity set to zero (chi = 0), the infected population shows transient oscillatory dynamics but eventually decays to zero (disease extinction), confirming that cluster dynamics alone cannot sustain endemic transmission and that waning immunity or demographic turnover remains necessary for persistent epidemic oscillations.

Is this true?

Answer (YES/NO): YES